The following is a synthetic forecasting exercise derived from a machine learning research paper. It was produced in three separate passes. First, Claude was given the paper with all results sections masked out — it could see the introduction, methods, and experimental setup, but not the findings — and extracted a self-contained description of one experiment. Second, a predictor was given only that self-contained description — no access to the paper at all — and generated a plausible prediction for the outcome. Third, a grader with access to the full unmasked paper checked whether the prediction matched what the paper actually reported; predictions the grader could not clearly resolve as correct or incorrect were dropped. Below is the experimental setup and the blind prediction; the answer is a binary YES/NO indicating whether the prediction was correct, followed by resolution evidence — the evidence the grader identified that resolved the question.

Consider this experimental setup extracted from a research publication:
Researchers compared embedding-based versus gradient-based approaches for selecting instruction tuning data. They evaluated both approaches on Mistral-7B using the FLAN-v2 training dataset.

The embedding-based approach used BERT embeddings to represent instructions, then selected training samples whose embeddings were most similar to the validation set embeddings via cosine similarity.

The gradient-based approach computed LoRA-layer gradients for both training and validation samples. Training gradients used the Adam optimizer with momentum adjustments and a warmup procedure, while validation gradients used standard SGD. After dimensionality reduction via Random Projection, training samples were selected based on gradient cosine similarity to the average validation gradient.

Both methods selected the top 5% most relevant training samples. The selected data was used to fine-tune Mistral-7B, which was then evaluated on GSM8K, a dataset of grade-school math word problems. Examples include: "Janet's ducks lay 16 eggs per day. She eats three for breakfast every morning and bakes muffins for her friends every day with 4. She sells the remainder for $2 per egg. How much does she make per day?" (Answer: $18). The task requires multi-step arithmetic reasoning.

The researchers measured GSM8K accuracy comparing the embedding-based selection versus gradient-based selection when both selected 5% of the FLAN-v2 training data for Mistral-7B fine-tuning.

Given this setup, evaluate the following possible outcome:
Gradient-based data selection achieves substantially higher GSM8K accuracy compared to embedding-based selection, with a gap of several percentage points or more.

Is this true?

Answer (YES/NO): NO